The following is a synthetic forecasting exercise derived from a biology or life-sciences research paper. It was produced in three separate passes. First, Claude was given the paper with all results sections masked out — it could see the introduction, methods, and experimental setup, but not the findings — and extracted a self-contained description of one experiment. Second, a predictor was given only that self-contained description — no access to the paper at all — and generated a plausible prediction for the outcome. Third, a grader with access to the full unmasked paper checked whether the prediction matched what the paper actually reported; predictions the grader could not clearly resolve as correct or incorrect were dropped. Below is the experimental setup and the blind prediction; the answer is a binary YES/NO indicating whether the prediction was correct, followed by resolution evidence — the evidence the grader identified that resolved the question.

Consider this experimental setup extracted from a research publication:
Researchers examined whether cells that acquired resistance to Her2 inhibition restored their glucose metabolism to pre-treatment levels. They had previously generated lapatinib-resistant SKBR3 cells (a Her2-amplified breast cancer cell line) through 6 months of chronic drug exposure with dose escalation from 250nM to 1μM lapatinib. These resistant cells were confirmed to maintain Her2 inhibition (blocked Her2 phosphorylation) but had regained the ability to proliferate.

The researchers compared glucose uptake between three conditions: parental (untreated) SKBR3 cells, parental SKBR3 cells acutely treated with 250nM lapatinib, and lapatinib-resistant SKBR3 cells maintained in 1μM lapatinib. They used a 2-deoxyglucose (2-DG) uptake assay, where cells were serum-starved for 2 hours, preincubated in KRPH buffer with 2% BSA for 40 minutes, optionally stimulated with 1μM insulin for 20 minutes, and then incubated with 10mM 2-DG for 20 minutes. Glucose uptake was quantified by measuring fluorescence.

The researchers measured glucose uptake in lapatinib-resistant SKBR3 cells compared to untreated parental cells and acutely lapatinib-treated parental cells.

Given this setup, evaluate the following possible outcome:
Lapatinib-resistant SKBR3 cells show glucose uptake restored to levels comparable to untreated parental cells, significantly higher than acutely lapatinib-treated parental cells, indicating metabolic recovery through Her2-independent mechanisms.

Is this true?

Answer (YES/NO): NO